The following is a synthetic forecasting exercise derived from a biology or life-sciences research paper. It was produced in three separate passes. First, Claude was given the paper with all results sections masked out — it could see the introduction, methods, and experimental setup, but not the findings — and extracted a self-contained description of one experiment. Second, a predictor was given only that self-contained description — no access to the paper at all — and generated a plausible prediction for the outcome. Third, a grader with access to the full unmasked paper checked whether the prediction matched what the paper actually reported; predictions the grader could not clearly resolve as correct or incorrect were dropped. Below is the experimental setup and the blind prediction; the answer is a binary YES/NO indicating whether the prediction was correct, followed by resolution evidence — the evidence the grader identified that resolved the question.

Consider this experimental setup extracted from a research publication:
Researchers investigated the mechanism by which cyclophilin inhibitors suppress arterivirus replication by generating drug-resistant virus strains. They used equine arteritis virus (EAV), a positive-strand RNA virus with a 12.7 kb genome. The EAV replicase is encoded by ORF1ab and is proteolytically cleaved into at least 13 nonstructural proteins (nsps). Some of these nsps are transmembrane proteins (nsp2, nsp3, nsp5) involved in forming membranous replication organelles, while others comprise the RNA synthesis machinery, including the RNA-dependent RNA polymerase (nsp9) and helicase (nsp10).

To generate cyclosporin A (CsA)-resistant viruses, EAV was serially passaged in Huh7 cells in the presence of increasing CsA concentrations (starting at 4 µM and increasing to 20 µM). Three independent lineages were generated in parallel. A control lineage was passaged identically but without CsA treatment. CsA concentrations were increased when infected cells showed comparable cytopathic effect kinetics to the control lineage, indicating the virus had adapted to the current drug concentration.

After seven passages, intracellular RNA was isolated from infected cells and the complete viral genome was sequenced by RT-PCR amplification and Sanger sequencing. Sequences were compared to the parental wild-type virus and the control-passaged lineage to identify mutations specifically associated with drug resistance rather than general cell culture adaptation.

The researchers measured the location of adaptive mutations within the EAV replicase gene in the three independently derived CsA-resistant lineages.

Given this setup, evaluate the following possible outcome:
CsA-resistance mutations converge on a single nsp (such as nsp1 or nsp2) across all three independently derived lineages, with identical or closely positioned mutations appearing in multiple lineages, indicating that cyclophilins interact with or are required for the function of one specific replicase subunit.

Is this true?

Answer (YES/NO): YES